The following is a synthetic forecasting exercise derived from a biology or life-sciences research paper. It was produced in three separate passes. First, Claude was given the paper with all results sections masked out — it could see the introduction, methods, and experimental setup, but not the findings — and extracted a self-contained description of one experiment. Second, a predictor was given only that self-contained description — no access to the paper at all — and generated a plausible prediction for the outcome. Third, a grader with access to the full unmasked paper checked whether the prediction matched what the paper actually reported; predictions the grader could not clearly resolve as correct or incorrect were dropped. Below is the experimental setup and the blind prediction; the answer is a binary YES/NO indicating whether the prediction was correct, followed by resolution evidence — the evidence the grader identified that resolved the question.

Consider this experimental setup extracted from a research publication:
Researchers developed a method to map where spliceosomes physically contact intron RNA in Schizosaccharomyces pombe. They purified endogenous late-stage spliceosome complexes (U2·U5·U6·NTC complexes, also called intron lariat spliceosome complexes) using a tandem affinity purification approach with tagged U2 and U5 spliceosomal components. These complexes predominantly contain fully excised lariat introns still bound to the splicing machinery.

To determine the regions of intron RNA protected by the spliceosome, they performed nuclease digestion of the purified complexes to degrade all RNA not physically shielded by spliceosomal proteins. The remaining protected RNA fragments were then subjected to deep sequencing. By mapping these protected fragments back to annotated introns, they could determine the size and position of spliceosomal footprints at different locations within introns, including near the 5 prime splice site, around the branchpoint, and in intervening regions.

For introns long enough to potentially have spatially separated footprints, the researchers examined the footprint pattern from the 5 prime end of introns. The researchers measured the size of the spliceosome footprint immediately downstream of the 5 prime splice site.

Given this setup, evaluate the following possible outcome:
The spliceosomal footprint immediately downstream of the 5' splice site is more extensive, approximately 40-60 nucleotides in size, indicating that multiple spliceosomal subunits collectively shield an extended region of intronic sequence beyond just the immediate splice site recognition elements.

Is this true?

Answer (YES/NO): NO